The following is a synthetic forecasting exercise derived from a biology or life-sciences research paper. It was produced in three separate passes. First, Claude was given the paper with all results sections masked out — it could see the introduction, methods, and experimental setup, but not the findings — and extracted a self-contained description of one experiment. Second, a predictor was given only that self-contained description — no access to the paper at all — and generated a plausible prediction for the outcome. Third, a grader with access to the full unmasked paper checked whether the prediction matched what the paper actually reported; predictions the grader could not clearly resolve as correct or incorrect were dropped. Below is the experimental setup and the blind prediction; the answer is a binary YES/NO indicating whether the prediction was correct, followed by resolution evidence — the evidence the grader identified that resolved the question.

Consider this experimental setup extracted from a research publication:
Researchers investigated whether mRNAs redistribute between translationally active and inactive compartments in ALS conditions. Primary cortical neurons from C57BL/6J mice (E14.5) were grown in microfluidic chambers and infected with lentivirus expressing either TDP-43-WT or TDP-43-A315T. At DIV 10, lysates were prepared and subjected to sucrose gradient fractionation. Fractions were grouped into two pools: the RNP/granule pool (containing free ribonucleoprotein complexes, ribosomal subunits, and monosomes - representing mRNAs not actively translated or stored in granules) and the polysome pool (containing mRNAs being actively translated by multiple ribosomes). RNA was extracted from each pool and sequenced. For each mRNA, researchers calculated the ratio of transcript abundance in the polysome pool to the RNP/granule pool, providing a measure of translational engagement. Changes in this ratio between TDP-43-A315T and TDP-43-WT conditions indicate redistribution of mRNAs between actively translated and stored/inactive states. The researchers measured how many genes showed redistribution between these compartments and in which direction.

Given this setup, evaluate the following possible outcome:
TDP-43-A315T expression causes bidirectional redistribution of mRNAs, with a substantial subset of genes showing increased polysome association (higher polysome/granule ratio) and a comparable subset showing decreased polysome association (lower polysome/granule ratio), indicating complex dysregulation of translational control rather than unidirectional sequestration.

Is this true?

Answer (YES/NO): NO